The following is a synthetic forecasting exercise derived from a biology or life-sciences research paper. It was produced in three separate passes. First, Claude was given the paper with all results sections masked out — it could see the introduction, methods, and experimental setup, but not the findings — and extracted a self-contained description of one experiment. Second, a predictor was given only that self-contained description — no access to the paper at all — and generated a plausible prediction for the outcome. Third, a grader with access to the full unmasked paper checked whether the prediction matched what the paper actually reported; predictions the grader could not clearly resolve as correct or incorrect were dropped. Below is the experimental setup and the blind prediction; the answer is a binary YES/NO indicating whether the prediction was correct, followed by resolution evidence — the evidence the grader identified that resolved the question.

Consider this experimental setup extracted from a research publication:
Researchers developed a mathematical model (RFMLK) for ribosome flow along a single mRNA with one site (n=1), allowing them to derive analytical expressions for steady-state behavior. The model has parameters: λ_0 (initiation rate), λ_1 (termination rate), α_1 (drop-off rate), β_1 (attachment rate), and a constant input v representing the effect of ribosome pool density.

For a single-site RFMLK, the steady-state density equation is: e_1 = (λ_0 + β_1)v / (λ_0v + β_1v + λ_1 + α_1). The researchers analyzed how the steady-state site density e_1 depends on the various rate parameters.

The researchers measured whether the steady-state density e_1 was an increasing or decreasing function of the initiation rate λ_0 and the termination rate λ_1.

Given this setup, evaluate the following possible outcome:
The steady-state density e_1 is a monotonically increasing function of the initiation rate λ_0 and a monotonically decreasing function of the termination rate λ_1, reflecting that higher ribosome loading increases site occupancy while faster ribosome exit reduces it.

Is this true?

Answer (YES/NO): YES